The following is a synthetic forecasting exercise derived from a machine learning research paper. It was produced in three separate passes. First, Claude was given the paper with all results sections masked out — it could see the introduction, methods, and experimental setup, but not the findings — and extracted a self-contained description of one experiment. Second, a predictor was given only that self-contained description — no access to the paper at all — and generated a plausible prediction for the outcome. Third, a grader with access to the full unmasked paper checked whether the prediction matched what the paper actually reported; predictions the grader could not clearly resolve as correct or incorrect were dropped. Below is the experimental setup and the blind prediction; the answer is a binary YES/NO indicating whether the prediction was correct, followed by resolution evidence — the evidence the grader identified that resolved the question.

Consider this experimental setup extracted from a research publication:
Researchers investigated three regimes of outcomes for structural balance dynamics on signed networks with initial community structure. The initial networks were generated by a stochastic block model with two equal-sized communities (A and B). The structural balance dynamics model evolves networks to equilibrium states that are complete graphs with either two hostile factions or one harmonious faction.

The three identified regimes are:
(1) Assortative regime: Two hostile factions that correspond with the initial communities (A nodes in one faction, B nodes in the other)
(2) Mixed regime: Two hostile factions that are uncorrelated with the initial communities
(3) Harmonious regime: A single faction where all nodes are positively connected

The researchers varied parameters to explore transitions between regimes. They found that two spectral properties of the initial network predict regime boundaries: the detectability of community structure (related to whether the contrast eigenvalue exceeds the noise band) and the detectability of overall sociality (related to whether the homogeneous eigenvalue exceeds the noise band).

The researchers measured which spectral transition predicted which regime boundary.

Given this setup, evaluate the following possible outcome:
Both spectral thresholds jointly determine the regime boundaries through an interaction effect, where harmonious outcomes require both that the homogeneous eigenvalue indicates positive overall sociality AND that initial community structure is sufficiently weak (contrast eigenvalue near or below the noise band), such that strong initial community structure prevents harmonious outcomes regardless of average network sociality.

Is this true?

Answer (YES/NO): NO